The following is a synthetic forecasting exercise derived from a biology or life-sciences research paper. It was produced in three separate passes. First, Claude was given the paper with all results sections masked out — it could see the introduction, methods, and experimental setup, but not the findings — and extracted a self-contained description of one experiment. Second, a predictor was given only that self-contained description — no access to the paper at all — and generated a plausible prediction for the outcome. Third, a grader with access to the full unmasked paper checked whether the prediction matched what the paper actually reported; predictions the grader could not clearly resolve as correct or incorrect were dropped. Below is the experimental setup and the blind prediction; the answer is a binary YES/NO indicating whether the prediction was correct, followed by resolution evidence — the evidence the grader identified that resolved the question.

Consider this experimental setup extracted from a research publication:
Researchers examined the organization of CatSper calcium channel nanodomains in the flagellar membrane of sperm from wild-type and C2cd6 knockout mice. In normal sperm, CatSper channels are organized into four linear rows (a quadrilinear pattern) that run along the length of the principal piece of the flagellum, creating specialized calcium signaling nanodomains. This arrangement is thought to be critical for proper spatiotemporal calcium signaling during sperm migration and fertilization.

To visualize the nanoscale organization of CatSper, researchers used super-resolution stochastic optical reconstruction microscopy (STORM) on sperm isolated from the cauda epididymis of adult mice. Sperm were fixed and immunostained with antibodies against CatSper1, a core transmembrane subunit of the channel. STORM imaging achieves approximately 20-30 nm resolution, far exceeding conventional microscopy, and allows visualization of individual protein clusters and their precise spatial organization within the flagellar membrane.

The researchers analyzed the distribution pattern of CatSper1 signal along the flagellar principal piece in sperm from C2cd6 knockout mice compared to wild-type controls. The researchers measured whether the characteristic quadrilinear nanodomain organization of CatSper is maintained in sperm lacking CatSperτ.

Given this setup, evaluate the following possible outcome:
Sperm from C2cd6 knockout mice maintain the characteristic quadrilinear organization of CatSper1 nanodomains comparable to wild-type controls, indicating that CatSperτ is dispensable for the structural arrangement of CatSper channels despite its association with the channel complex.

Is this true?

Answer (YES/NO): NO